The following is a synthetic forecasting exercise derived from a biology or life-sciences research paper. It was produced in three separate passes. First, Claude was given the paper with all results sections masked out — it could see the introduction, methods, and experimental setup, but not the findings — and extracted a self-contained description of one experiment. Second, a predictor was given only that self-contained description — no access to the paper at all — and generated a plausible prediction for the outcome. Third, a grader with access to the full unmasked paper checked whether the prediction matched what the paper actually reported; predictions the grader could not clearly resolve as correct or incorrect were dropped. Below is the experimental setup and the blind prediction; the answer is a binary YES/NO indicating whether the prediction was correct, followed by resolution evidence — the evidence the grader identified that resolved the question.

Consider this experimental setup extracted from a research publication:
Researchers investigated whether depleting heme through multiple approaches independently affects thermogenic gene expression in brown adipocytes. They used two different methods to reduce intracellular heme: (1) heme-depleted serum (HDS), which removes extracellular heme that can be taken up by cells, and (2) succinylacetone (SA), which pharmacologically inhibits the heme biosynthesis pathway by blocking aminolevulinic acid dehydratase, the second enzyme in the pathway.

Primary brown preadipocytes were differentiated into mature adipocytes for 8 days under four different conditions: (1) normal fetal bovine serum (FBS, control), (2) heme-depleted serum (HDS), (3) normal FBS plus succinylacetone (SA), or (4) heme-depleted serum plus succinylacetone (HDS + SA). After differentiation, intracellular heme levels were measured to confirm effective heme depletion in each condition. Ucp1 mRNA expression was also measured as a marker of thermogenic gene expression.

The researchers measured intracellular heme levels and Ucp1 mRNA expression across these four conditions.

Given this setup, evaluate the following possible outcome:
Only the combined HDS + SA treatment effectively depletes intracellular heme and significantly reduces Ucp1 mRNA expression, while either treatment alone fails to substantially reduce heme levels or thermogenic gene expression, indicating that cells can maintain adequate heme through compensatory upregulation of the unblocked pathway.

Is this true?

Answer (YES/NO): NO